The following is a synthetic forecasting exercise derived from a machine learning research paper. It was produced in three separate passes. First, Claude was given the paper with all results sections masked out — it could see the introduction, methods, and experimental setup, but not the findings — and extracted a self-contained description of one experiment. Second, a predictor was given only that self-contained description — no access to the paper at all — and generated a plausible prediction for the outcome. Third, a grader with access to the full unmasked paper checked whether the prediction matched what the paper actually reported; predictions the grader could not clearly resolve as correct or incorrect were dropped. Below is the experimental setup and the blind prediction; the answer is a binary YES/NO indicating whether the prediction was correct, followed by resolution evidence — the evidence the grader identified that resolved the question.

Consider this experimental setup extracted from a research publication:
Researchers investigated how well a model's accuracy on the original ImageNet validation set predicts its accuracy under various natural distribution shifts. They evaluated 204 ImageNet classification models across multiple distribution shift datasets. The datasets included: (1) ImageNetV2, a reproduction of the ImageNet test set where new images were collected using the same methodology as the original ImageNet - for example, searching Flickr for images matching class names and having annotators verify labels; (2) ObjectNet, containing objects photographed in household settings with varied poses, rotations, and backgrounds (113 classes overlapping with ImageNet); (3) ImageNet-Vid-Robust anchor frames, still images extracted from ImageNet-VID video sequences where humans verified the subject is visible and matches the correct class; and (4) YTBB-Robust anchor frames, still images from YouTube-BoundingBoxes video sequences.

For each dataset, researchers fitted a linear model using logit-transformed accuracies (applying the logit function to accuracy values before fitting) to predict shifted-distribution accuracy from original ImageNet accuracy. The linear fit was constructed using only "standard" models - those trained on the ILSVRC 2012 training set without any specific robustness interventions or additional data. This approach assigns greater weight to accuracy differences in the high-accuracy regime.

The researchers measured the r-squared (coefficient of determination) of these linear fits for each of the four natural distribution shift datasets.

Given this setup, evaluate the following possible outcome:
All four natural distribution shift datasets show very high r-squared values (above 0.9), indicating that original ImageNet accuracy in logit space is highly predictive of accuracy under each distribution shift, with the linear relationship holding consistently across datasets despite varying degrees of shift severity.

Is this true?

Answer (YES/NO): NO